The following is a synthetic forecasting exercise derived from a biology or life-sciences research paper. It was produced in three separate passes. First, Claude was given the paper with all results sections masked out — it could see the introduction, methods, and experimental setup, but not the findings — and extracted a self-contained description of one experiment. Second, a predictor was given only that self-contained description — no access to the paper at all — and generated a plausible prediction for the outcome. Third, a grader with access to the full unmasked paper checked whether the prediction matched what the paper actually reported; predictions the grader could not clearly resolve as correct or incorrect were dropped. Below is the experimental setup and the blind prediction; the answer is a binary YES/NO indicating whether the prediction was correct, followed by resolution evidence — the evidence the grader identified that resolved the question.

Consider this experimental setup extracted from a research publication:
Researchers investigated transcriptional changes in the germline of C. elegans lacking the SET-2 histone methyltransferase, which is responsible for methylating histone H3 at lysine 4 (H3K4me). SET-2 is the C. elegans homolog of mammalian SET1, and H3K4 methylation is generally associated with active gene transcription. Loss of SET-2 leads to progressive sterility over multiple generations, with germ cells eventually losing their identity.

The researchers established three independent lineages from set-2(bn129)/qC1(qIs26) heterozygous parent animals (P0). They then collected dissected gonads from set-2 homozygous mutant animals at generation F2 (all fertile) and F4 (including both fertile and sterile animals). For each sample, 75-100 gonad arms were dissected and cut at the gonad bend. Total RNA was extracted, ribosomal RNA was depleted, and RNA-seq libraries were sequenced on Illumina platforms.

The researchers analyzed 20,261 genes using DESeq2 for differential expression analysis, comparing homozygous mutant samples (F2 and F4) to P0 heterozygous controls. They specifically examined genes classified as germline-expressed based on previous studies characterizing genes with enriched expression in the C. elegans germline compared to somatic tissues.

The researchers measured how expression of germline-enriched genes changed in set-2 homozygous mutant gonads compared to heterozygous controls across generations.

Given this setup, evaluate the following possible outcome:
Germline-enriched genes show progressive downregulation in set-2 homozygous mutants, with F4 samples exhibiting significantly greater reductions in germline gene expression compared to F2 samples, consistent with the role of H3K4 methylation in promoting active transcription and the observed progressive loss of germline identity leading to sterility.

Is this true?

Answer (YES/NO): NO